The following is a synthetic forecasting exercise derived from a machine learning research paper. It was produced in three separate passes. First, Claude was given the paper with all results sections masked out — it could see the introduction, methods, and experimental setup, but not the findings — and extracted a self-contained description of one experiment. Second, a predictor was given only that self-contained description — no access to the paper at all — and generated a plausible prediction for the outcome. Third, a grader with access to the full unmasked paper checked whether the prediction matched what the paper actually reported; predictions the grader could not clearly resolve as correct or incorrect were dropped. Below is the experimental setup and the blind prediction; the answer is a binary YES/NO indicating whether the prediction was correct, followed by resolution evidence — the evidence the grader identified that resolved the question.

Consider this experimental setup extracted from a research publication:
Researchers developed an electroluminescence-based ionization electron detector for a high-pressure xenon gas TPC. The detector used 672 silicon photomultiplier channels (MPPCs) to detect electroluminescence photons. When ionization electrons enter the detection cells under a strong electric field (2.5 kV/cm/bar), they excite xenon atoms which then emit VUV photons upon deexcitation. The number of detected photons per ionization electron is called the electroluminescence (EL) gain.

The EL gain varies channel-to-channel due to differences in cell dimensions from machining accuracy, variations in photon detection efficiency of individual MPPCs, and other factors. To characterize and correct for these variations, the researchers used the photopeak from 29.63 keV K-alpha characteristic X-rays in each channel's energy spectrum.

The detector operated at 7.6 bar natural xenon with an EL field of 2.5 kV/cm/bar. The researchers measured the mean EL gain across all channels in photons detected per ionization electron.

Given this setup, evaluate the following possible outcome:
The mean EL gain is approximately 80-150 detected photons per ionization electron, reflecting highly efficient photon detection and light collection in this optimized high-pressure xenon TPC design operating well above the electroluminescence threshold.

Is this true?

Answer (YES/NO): NO